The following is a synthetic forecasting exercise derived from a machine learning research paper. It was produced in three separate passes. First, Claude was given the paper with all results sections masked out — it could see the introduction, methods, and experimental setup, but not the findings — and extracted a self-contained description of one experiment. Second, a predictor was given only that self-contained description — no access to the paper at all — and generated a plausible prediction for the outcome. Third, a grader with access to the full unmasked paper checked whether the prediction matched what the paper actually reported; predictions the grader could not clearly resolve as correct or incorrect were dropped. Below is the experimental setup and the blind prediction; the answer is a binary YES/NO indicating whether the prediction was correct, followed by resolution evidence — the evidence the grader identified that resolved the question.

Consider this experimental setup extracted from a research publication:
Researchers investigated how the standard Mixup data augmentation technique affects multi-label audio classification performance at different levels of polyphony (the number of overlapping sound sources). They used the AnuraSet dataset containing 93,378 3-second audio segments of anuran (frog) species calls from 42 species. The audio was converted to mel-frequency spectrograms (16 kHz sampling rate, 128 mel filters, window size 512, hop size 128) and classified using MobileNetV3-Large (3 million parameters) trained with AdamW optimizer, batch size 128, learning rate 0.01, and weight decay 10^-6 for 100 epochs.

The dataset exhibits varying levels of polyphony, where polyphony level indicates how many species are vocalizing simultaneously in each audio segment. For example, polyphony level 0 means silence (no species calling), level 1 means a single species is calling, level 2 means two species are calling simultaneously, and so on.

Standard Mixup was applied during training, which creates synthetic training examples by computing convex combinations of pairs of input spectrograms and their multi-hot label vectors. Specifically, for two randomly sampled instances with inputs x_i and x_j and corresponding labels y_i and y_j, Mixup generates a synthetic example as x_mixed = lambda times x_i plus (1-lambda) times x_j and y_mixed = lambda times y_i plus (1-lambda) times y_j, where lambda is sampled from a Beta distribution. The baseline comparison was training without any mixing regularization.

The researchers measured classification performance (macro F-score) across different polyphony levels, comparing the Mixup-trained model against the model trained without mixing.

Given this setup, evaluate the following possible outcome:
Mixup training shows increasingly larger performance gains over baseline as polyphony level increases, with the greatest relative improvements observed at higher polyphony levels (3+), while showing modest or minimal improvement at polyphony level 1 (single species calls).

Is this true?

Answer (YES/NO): NO